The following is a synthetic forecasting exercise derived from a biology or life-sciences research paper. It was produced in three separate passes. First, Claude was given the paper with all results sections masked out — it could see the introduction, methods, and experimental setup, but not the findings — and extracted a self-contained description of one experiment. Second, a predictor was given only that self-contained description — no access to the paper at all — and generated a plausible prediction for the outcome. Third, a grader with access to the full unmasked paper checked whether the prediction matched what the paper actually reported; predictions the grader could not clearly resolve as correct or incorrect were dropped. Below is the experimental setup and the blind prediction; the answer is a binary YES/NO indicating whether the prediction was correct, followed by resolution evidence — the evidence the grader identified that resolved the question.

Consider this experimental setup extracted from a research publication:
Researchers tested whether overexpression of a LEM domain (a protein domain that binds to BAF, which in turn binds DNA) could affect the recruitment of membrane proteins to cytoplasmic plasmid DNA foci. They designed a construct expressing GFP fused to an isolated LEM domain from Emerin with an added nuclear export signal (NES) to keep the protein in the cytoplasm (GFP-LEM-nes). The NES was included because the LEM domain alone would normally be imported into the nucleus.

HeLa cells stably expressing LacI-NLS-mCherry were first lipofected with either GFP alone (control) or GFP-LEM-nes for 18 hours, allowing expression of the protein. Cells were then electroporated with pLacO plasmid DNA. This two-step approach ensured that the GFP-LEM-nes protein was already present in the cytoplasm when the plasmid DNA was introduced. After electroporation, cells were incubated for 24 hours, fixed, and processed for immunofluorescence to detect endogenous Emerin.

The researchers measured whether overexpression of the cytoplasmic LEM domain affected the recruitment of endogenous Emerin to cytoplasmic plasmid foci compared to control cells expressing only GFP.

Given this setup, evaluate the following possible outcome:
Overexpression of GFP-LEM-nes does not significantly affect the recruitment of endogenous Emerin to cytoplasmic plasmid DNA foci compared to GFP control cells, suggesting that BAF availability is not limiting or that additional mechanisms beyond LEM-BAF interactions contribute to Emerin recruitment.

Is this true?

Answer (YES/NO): NO